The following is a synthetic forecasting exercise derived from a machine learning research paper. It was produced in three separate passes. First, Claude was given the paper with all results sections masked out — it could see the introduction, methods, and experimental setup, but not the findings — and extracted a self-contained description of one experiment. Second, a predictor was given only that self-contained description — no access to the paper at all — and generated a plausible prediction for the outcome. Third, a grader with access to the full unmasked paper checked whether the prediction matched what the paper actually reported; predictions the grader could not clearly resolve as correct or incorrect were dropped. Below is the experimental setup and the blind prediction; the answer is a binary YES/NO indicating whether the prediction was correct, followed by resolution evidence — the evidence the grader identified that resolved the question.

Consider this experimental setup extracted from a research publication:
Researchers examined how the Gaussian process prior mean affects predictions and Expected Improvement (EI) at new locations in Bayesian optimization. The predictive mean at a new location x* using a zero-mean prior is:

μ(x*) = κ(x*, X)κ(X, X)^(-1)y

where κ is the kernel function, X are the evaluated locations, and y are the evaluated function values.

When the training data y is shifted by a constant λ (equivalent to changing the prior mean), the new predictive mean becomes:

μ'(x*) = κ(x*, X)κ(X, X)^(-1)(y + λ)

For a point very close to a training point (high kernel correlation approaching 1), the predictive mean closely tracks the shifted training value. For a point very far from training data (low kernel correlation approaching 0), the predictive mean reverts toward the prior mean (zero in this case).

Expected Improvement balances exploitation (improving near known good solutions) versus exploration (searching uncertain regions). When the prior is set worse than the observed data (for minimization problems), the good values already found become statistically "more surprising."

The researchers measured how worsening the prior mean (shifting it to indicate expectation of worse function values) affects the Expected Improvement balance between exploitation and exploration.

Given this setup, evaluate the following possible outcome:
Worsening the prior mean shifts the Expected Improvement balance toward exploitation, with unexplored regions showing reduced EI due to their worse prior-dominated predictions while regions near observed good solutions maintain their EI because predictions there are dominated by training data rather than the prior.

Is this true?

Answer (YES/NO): YES